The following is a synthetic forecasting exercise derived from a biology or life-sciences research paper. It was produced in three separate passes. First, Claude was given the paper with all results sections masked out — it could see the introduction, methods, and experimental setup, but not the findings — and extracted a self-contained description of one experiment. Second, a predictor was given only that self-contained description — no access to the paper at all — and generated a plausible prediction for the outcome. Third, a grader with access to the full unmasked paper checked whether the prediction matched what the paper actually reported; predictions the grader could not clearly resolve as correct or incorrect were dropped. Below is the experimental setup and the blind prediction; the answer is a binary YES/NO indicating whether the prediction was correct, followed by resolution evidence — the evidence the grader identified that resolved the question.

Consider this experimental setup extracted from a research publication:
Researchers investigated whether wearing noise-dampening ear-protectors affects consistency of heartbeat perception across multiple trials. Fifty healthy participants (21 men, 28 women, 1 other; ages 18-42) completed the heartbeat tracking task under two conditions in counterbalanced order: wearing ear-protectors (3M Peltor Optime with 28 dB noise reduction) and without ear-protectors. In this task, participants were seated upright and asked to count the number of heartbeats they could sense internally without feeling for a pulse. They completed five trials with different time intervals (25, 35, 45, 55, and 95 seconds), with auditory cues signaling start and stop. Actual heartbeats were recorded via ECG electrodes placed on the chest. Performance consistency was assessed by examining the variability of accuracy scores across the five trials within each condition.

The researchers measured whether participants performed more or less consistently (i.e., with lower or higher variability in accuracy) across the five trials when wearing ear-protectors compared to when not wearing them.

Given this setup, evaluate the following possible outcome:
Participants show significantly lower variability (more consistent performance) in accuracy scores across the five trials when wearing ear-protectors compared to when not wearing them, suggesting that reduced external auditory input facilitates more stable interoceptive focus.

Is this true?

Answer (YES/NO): NO